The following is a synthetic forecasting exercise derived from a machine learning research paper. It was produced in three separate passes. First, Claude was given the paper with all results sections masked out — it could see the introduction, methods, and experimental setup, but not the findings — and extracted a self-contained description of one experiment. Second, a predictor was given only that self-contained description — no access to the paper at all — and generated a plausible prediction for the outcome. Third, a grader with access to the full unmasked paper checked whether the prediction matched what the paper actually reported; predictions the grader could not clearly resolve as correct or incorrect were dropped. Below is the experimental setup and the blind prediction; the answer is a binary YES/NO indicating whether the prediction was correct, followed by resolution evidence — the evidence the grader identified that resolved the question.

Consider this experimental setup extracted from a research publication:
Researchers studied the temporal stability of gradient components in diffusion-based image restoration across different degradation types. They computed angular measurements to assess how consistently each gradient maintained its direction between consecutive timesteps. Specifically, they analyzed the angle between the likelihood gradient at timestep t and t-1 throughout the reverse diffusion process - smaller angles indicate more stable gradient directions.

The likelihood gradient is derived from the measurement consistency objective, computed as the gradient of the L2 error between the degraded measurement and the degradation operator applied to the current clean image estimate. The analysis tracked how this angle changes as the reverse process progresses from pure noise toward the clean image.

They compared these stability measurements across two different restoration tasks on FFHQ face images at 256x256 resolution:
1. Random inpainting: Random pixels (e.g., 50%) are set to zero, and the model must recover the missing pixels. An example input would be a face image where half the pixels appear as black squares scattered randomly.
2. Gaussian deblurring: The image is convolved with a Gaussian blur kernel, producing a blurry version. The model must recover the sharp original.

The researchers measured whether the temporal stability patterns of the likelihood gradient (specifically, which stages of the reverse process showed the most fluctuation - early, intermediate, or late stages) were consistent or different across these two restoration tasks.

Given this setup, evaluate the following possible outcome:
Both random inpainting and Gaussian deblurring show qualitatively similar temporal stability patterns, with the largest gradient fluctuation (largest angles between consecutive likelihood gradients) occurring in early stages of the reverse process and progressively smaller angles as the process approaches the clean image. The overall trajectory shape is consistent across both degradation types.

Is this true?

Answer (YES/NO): NO